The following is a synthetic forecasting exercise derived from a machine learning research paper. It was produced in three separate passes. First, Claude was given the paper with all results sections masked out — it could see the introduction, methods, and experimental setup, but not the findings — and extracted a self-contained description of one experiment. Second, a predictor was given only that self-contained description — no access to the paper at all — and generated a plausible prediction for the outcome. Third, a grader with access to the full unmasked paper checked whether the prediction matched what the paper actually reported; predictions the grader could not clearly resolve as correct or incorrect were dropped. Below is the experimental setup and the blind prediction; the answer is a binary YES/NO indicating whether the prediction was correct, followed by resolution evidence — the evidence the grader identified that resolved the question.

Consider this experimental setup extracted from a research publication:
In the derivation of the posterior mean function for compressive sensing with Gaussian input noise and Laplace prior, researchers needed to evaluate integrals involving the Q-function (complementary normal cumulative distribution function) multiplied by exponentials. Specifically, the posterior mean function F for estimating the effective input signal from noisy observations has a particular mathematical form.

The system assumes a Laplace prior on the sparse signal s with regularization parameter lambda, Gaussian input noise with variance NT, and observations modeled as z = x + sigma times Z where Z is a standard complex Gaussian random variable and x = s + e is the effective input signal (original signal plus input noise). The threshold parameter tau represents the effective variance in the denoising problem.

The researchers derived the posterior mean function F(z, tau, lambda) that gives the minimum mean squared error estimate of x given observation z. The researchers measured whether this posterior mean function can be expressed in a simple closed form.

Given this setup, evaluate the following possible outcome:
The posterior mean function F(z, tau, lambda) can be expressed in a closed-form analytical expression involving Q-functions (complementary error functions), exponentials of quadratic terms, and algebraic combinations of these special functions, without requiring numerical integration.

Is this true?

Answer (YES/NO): YES